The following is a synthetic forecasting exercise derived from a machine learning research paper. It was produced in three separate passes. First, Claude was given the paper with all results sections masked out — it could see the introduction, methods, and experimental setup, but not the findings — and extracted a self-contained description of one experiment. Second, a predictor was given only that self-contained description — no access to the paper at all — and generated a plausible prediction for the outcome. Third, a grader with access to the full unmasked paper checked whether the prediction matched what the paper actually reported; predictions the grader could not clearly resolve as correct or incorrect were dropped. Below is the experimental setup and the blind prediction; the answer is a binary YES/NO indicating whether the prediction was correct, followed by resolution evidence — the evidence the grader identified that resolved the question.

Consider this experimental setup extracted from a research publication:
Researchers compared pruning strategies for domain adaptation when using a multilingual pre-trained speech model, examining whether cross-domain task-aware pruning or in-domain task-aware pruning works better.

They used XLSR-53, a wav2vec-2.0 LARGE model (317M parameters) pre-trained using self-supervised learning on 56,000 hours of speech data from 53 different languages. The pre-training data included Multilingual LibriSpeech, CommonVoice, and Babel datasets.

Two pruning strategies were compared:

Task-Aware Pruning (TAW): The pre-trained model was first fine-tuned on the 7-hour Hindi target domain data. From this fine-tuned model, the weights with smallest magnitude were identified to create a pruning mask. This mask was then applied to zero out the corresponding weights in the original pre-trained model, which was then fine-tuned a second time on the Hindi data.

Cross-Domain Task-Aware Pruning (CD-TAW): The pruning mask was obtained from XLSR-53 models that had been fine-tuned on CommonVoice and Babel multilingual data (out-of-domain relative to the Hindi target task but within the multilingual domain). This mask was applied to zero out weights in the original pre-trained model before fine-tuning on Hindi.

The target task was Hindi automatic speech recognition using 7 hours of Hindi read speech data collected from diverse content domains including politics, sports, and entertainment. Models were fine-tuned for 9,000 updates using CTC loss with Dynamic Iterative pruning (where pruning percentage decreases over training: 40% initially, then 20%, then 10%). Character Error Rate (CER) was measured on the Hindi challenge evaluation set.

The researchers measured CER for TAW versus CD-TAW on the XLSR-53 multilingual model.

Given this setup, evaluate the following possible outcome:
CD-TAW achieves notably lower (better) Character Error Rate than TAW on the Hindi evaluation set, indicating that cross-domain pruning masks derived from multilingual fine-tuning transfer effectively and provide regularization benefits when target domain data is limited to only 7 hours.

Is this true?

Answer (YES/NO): NO